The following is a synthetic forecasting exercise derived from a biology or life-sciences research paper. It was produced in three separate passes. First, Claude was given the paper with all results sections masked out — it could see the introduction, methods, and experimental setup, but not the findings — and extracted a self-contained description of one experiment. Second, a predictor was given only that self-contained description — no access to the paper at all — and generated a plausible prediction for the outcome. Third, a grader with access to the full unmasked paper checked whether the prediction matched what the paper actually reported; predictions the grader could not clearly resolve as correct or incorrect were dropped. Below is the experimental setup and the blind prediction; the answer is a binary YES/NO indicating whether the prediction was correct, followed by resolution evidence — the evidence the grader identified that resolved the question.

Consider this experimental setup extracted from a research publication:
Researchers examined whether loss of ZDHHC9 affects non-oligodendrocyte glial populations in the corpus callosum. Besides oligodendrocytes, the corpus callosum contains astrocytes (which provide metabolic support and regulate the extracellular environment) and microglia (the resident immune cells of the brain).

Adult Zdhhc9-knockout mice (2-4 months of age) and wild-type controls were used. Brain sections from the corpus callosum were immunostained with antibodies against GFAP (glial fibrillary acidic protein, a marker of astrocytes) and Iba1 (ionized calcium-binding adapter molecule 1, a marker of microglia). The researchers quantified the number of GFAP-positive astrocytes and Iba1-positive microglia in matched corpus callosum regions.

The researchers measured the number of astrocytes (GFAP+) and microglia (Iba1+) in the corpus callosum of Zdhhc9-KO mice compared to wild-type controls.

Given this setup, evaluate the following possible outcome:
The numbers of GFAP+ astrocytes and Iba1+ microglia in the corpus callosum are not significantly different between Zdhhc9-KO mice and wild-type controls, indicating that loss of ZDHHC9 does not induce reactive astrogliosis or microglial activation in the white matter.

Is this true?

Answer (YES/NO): YES